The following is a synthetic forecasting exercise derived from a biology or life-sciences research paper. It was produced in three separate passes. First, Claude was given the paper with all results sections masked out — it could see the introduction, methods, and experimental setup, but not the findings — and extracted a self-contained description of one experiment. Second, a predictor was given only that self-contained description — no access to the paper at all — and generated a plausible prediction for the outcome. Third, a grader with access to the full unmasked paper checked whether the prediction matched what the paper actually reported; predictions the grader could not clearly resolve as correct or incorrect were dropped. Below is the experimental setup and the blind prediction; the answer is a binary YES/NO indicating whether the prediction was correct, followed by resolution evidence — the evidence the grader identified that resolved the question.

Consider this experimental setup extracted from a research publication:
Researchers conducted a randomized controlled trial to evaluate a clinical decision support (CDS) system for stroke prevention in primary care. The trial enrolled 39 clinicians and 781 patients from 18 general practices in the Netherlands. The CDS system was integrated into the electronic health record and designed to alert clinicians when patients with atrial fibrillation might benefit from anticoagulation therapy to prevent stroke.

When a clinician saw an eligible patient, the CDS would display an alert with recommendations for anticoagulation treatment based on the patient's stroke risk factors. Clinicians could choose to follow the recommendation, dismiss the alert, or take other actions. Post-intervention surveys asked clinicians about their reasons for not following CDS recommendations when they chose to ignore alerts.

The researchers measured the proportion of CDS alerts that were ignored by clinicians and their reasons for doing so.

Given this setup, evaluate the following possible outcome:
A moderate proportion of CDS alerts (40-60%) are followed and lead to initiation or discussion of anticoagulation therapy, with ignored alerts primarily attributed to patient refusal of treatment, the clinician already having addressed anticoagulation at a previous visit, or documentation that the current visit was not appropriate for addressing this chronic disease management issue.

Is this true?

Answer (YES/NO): NO